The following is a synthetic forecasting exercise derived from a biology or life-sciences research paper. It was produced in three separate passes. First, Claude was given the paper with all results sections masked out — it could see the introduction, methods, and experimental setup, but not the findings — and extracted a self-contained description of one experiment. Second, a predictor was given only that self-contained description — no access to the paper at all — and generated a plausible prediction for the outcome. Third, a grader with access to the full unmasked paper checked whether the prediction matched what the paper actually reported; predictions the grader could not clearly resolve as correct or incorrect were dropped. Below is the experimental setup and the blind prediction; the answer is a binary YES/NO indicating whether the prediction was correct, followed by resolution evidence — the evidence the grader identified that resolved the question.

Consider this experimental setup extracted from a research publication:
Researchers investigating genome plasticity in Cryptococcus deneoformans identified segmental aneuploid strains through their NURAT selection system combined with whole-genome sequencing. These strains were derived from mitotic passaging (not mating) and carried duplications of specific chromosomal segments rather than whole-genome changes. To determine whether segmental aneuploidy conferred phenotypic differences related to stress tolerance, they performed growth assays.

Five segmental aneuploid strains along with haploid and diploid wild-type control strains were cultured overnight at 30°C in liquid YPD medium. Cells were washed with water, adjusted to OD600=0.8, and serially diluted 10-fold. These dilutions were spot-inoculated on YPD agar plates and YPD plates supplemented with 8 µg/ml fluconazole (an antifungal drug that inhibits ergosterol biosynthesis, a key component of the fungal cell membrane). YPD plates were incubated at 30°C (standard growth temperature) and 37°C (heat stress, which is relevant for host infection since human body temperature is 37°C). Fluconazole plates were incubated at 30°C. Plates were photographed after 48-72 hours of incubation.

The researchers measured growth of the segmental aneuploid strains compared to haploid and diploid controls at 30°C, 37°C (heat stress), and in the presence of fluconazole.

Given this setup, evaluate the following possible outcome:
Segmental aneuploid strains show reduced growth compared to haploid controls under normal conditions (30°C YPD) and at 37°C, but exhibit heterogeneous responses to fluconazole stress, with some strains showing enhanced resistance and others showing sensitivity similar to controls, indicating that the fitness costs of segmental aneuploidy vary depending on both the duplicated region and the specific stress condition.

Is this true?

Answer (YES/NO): NO